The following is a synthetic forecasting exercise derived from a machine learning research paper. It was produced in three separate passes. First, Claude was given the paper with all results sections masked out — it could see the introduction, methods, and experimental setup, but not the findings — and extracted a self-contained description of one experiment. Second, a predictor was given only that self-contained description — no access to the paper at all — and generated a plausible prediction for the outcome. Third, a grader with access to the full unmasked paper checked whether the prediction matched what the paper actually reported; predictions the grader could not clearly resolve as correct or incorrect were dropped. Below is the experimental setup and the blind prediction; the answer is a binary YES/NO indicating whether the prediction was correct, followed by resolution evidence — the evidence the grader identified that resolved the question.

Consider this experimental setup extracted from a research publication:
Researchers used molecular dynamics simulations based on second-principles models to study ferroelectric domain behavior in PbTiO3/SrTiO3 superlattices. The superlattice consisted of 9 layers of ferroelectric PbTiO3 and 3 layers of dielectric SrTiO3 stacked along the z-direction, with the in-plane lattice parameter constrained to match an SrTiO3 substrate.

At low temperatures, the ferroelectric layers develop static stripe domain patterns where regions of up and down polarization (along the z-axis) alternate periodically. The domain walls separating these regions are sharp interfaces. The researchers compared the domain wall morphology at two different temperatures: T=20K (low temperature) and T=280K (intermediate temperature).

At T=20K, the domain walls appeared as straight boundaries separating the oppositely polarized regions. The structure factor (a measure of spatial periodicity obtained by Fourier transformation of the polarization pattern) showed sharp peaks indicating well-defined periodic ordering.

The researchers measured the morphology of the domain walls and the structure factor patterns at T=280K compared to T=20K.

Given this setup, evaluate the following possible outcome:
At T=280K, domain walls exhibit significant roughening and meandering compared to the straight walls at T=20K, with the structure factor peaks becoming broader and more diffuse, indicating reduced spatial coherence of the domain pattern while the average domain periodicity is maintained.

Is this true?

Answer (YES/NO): YES